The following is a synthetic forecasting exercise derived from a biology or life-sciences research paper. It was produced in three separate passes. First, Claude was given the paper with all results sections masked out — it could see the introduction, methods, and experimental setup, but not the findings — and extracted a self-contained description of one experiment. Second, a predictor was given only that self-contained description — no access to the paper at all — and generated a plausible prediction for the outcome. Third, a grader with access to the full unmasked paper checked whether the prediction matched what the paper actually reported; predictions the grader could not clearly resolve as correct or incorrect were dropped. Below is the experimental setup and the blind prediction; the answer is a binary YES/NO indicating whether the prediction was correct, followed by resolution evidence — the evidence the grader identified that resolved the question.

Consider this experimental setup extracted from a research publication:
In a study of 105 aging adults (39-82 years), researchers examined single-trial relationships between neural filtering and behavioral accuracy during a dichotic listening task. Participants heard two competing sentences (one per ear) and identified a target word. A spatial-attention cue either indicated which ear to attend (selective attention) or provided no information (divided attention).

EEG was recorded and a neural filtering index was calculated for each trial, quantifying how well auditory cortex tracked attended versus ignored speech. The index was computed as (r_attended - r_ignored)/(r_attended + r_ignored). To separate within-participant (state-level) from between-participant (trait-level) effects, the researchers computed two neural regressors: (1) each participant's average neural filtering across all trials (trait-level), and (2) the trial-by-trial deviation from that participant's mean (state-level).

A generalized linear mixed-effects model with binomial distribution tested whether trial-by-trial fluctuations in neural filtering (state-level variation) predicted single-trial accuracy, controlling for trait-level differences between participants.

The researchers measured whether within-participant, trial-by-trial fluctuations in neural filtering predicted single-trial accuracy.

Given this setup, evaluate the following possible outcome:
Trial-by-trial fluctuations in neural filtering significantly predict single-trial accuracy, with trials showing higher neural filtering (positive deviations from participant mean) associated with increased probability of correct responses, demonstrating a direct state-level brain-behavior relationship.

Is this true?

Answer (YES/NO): YES